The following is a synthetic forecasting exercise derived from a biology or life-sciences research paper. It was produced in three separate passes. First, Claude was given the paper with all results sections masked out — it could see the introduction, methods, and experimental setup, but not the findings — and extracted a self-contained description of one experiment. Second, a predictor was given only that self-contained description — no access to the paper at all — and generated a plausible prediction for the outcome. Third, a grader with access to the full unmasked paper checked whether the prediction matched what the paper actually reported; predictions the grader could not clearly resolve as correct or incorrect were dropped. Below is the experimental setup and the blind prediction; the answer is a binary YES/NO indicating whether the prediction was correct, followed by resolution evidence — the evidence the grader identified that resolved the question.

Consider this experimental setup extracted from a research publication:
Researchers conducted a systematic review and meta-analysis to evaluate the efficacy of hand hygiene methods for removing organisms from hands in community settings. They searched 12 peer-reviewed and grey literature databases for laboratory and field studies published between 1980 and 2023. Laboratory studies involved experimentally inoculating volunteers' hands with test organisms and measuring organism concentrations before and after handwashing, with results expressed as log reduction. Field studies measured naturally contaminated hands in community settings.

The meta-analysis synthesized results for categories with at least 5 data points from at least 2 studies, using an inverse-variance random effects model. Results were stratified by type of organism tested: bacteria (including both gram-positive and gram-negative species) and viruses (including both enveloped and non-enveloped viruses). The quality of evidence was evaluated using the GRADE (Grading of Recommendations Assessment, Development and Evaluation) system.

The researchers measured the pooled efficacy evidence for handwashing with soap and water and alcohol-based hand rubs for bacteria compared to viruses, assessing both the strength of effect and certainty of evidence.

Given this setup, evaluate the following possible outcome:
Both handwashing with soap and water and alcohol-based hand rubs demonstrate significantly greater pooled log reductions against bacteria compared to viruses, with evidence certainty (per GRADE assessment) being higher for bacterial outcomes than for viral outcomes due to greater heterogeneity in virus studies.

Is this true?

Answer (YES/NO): NO